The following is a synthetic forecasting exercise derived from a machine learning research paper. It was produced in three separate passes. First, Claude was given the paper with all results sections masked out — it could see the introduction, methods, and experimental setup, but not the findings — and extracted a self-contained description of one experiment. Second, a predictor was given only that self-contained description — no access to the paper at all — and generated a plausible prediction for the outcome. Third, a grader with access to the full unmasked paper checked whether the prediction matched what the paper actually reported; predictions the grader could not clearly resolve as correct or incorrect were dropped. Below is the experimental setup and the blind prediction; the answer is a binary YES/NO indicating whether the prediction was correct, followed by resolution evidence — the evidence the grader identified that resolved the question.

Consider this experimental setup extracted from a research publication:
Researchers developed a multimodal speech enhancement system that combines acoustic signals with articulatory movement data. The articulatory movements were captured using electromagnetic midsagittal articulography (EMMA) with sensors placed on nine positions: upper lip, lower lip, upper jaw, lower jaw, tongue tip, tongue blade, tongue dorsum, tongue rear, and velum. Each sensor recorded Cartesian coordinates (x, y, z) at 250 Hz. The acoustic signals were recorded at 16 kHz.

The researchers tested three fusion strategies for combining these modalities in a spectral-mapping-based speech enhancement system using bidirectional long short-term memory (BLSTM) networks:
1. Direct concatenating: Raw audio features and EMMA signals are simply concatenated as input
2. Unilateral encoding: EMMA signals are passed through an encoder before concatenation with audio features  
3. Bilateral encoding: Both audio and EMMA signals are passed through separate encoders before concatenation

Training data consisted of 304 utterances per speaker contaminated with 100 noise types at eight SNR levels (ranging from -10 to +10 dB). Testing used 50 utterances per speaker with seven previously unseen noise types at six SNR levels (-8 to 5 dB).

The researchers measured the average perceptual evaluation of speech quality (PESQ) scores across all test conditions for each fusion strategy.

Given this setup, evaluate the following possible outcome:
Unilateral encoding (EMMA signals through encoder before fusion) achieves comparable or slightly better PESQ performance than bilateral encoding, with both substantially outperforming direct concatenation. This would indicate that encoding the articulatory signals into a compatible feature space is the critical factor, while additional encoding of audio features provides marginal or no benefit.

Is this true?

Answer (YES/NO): NO